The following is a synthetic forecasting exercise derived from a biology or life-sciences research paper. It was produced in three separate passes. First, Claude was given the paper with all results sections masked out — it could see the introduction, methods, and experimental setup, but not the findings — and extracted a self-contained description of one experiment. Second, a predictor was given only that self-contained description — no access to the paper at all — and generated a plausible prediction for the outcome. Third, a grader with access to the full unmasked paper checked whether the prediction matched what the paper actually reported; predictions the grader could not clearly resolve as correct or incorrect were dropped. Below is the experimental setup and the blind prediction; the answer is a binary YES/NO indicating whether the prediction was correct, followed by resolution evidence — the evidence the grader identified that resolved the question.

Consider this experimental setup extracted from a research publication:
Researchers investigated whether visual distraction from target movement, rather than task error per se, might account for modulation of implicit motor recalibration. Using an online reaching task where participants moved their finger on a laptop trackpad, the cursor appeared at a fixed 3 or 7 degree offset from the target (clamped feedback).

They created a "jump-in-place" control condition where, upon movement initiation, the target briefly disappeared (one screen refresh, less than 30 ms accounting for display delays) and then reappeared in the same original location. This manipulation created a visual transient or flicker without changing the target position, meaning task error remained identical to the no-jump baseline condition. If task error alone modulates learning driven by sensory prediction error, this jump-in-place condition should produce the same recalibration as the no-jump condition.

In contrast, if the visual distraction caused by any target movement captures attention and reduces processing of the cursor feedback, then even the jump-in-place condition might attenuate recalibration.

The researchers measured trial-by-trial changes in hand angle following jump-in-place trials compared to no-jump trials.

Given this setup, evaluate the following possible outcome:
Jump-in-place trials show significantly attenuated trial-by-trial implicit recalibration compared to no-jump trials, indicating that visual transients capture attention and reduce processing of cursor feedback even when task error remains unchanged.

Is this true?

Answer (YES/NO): YES